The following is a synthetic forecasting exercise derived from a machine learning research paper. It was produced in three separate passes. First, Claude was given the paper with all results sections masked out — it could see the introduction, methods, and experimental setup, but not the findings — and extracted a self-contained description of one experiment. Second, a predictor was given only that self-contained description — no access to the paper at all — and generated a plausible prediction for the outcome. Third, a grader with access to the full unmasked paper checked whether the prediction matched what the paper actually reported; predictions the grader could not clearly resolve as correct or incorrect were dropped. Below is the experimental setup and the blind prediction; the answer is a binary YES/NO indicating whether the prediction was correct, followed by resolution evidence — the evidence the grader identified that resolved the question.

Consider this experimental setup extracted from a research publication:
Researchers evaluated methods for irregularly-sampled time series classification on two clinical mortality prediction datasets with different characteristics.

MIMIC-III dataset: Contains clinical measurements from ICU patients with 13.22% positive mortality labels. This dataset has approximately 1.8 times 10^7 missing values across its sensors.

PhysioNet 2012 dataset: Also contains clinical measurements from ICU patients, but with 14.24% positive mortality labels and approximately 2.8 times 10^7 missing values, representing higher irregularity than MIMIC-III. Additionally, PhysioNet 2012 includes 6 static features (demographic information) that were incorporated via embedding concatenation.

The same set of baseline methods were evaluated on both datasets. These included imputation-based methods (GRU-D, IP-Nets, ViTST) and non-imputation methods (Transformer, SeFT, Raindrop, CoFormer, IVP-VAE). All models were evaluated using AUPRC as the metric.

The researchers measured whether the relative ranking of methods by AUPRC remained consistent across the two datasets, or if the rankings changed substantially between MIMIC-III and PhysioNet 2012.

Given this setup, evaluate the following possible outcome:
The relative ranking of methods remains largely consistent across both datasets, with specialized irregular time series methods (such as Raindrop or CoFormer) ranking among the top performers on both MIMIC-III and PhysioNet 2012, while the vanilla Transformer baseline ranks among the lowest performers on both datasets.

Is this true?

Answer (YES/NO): NO